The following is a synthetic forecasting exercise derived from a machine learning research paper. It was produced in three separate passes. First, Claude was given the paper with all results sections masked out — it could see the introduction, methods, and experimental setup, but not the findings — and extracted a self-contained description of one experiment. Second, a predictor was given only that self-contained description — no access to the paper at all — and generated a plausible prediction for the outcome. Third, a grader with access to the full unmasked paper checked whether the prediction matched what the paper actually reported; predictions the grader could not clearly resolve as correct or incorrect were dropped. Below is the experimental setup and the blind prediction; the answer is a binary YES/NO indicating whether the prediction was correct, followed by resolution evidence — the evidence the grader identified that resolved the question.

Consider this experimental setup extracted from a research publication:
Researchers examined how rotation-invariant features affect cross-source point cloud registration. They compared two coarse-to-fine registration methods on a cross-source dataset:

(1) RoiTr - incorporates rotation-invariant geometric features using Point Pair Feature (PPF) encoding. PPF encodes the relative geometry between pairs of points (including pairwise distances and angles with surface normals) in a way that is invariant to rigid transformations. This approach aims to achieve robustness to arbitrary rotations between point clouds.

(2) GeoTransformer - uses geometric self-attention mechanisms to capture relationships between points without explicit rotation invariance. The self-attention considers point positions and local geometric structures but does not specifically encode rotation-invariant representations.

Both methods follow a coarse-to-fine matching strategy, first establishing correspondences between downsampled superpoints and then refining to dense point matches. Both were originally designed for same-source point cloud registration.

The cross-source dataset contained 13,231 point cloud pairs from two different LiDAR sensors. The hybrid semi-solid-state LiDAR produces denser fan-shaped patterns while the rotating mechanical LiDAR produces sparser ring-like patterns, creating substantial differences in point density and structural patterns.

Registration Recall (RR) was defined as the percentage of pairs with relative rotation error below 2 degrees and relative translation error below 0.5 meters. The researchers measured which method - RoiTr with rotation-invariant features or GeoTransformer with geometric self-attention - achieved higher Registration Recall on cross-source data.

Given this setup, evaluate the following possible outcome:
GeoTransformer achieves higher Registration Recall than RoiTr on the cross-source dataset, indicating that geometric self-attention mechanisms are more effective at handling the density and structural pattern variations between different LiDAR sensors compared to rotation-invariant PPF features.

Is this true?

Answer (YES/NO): YES